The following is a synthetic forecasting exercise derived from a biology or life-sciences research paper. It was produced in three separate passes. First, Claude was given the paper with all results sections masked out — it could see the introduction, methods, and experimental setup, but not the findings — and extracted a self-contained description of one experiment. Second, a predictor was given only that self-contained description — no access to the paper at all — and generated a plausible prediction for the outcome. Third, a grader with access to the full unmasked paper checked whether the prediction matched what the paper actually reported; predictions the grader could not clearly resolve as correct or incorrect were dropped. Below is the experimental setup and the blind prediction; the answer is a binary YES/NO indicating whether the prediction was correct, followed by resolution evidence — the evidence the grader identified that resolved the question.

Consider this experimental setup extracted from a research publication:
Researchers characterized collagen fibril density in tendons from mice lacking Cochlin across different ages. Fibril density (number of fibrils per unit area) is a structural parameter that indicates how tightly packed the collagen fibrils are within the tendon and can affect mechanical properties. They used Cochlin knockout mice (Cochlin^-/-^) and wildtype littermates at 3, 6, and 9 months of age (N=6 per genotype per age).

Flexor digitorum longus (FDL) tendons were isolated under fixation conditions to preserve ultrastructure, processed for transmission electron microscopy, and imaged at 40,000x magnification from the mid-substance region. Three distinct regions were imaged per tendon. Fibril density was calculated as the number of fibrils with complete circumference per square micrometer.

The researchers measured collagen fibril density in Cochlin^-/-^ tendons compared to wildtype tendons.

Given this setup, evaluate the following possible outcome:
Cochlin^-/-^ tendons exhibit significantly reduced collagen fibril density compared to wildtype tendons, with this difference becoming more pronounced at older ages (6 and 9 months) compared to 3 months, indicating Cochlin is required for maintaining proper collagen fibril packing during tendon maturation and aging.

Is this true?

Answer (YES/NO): NO